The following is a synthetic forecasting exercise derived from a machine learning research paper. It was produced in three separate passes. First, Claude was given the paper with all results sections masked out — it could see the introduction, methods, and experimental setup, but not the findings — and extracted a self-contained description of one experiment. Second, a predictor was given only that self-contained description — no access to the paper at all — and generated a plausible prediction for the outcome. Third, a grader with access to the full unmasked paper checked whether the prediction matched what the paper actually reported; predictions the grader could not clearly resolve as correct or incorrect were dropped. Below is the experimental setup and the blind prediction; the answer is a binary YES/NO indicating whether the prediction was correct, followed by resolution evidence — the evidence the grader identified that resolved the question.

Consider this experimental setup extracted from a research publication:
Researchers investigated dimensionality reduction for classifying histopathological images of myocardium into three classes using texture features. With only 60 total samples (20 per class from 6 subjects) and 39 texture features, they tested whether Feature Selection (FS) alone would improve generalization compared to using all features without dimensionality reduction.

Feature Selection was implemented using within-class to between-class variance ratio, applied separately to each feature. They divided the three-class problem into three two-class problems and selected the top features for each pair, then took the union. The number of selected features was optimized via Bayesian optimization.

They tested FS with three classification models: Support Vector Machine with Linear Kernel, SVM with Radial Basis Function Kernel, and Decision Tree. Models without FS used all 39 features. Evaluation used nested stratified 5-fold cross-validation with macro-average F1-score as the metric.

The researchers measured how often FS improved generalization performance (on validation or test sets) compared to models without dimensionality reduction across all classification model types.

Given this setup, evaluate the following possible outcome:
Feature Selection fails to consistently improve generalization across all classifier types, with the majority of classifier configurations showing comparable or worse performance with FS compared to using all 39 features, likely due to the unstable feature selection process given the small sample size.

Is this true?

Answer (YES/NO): YES